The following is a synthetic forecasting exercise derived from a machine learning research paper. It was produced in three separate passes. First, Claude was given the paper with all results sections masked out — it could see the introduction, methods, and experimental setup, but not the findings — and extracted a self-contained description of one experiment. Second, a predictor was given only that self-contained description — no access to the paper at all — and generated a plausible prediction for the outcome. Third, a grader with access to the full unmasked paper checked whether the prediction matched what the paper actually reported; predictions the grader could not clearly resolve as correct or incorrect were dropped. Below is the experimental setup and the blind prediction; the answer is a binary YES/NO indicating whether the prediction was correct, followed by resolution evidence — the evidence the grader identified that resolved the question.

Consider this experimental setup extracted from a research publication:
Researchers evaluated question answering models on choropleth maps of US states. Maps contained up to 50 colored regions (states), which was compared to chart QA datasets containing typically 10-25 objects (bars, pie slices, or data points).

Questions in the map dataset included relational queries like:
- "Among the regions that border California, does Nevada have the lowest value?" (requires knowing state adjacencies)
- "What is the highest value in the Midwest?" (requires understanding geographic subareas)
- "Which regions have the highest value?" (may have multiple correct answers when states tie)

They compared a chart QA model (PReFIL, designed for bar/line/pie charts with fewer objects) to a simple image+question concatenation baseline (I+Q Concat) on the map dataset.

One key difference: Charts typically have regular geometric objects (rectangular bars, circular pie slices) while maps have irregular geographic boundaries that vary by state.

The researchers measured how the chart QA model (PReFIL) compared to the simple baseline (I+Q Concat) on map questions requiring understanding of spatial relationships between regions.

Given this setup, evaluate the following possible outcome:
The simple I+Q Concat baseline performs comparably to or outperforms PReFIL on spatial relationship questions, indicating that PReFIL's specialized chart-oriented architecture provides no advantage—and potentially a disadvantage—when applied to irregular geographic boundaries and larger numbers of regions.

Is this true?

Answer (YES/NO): NO